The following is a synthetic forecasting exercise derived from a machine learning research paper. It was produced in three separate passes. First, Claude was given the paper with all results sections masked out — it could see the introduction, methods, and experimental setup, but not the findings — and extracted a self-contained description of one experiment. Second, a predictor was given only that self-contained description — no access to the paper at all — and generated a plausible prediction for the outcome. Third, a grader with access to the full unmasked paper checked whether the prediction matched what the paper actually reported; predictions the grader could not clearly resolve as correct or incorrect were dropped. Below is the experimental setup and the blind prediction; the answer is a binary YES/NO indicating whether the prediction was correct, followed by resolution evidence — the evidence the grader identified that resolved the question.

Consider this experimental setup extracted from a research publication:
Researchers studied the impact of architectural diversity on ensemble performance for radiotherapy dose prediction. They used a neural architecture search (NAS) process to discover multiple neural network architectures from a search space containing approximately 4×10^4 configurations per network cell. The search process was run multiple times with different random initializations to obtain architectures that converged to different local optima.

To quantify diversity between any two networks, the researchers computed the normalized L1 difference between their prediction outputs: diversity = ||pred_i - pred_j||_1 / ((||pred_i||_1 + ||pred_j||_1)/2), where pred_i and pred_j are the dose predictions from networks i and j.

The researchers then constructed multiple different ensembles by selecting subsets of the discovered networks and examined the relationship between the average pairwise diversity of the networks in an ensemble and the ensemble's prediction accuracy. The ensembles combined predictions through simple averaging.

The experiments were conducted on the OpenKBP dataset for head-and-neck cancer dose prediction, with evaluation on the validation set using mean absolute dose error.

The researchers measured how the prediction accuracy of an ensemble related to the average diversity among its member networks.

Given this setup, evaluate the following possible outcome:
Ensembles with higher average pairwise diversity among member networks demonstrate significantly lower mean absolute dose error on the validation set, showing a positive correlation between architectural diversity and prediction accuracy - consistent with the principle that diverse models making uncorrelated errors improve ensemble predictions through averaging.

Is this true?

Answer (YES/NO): NO